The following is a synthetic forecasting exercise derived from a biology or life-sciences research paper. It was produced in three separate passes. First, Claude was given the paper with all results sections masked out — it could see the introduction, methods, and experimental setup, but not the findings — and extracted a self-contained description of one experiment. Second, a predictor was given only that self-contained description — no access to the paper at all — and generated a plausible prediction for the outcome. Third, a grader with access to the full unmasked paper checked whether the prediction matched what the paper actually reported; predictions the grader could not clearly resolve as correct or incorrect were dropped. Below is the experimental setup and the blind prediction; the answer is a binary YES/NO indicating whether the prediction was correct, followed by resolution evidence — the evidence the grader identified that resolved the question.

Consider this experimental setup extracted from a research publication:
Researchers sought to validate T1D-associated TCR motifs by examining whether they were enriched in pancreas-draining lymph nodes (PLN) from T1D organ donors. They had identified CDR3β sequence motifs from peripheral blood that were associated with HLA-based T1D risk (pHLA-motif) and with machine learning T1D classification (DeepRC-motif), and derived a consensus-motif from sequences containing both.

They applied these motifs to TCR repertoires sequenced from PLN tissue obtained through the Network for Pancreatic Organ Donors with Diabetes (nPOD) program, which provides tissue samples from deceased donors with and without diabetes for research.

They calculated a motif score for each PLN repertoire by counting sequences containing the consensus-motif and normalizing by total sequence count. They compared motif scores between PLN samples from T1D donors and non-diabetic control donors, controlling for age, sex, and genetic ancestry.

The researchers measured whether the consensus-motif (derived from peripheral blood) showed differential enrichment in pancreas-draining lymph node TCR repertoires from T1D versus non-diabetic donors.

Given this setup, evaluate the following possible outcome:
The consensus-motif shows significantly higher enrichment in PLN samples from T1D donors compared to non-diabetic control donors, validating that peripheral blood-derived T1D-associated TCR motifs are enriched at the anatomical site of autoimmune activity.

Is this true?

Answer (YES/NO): NO